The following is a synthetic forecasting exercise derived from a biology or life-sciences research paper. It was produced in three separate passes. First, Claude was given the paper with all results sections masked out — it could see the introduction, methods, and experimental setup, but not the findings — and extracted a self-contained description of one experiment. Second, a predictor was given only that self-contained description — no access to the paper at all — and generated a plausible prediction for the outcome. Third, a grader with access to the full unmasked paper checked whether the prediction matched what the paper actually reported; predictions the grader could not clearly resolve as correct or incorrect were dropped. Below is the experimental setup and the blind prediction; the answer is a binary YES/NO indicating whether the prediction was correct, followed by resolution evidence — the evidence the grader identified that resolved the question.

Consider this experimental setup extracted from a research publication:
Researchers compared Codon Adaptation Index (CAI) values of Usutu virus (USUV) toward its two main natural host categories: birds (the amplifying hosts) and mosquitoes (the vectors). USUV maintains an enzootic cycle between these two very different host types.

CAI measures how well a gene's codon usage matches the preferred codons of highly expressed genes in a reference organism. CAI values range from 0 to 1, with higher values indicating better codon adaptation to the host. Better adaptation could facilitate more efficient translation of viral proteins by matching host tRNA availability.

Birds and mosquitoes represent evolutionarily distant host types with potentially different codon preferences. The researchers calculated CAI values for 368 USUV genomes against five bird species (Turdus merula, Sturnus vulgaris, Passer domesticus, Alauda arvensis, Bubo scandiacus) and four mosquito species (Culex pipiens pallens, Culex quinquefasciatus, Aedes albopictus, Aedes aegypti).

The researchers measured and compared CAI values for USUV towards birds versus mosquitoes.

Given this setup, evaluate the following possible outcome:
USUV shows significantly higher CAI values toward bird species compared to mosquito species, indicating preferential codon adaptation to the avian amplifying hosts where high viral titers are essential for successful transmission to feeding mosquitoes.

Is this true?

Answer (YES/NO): NO